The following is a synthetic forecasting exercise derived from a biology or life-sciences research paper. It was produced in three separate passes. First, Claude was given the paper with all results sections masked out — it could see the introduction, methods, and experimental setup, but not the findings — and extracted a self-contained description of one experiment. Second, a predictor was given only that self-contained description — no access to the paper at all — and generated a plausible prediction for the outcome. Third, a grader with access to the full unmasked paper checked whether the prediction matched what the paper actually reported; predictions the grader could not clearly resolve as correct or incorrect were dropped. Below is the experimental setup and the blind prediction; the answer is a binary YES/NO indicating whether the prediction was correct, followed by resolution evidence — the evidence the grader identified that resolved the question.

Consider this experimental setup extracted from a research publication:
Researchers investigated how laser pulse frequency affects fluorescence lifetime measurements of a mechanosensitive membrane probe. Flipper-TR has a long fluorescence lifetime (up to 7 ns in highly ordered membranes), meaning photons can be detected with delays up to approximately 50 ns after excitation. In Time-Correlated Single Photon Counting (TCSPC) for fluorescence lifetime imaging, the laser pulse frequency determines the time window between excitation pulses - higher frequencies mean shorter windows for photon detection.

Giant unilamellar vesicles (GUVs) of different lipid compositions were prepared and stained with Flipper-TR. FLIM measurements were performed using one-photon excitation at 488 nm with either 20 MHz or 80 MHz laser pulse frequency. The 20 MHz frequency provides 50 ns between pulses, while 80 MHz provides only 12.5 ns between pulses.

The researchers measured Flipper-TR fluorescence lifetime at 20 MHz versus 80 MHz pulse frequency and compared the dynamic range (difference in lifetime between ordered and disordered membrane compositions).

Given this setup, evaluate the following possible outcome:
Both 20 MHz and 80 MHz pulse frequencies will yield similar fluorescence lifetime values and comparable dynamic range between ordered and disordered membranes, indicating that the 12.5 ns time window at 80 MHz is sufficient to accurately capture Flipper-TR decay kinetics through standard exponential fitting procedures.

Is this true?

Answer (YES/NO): NO